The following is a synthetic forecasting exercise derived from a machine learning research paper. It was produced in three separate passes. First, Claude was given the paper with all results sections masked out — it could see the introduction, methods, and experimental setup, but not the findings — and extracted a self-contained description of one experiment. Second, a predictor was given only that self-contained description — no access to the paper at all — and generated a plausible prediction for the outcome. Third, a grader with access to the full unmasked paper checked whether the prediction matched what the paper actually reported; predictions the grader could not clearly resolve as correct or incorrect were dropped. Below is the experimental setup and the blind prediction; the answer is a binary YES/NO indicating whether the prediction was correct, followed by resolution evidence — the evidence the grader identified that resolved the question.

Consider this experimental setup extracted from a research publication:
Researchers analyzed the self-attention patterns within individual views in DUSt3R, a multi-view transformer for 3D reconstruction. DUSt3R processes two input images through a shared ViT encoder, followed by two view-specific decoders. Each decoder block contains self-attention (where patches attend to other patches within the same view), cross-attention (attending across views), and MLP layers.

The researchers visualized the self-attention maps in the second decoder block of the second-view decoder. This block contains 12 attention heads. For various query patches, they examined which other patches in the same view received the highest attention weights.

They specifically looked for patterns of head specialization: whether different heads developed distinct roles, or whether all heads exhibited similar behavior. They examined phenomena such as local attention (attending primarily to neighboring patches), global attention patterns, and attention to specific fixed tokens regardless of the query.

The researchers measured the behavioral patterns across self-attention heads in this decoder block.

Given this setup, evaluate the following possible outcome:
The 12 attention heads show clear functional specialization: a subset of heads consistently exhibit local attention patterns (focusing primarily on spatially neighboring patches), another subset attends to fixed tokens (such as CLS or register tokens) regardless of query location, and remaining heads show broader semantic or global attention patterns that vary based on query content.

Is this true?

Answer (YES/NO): NO